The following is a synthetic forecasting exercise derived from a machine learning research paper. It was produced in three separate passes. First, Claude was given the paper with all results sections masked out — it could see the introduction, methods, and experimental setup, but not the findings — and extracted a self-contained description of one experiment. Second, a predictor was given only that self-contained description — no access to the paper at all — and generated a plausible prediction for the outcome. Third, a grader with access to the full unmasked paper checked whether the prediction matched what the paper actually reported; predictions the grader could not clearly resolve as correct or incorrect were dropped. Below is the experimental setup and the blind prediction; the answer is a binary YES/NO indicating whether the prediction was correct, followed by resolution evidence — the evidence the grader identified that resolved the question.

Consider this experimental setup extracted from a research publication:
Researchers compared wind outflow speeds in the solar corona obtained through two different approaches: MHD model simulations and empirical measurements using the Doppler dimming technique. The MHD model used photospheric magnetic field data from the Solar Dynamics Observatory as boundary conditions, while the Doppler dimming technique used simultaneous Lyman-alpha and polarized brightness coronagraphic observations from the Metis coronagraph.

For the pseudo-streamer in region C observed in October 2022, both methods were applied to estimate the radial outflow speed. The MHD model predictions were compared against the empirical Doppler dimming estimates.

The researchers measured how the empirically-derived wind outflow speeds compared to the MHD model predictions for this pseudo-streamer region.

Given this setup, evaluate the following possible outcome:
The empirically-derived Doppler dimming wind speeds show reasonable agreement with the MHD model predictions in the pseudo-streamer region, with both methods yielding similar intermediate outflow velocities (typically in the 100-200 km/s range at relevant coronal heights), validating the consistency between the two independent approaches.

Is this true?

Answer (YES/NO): NO